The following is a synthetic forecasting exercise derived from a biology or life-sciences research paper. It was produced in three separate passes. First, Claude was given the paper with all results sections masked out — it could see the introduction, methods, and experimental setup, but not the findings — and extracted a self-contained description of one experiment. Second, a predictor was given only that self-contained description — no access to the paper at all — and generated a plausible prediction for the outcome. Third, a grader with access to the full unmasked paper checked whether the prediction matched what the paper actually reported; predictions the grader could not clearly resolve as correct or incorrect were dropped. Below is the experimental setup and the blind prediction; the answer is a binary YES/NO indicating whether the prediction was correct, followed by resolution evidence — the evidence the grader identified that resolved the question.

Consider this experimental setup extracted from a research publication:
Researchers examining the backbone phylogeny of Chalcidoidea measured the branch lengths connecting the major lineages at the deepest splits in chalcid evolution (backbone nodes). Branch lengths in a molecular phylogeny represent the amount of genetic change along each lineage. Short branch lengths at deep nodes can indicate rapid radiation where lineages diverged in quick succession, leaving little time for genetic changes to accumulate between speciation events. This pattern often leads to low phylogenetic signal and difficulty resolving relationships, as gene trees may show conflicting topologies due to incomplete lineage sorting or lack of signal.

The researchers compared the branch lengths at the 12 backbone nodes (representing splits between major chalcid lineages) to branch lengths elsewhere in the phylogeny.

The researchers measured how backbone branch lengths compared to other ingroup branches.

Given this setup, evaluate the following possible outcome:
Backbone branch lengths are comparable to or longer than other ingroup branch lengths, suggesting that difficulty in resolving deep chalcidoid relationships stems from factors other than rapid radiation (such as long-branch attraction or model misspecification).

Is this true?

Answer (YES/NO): NO